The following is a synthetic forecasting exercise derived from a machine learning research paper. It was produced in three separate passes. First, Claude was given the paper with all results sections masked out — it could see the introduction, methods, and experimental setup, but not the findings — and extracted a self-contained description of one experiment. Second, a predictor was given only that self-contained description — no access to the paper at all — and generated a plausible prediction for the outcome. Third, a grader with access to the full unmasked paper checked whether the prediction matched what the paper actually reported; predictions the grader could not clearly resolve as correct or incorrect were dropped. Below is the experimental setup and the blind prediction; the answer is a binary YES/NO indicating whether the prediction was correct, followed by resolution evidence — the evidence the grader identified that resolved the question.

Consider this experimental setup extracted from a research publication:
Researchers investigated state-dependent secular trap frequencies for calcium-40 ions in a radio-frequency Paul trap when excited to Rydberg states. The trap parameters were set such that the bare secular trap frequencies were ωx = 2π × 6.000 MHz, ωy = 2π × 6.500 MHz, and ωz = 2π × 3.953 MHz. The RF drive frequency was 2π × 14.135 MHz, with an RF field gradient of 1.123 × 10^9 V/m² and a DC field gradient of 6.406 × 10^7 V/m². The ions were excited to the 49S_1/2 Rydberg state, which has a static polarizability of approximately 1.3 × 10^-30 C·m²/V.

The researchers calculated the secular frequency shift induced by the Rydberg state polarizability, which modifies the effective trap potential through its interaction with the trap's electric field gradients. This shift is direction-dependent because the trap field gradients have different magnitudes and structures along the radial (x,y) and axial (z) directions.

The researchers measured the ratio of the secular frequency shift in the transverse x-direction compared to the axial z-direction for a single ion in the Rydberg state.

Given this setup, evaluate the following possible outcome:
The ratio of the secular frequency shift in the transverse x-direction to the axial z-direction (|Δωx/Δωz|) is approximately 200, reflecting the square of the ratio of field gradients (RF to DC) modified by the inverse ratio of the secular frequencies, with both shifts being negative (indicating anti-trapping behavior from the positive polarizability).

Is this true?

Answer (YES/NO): NO